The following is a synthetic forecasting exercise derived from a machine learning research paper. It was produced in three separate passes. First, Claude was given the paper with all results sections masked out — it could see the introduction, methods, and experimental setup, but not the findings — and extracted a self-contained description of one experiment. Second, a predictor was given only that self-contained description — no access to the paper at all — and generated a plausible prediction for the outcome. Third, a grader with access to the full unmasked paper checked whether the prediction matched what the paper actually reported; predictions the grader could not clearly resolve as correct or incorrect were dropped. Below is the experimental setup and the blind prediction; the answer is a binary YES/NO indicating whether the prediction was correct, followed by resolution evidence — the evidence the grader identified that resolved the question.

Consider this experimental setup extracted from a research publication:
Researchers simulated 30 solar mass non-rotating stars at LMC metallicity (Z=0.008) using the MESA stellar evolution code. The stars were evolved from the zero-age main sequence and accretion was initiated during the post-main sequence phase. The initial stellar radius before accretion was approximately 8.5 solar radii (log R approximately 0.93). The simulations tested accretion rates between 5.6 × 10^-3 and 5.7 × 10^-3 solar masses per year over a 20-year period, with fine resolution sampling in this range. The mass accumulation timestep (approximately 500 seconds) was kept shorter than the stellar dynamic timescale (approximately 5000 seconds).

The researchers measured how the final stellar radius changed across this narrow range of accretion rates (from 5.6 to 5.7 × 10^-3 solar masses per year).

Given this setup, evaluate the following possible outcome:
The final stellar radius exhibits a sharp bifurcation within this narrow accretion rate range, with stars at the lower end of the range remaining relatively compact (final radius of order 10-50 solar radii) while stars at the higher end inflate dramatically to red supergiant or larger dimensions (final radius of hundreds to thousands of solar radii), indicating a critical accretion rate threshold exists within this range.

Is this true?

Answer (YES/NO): YES